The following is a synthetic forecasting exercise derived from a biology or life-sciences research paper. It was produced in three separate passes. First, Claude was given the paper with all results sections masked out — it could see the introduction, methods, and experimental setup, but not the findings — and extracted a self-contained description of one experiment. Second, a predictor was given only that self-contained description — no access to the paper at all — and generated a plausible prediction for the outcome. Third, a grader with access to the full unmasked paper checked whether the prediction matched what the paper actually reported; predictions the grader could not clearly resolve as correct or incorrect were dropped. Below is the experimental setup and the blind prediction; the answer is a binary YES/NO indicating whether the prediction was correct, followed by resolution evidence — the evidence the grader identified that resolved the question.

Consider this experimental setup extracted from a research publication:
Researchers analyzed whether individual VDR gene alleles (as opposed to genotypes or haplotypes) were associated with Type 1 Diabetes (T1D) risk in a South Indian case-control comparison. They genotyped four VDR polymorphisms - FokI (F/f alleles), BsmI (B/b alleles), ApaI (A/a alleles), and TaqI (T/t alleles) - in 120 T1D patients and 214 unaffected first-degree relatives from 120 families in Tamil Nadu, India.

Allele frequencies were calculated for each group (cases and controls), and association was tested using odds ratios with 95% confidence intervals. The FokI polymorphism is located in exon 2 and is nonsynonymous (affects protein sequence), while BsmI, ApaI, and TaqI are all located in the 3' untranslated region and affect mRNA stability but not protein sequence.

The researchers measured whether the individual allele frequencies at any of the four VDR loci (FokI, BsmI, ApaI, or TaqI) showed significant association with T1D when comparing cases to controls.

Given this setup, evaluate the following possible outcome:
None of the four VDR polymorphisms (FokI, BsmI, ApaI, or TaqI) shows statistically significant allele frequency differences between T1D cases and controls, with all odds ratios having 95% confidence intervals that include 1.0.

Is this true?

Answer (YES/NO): YES